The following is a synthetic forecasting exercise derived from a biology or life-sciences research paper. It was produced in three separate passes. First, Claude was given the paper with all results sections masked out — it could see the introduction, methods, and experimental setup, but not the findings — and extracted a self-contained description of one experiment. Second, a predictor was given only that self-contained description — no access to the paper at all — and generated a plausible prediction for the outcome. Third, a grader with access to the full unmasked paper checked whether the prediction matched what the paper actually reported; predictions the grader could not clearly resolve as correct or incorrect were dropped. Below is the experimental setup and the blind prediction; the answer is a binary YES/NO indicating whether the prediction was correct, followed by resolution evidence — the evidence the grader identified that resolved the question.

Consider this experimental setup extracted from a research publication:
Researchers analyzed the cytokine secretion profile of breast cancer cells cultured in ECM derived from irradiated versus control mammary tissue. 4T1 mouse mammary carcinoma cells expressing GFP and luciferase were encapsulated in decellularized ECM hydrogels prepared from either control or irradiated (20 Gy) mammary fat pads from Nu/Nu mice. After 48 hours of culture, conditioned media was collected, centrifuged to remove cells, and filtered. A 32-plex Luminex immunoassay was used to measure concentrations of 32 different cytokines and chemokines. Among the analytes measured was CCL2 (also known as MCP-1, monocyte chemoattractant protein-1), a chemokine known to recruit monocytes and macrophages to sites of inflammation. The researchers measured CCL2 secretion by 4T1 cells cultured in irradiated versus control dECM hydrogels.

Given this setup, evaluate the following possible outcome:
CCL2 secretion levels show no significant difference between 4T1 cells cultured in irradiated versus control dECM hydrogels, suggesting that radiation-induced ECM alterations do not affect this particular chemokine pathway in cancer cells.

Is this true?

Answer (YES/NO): NO